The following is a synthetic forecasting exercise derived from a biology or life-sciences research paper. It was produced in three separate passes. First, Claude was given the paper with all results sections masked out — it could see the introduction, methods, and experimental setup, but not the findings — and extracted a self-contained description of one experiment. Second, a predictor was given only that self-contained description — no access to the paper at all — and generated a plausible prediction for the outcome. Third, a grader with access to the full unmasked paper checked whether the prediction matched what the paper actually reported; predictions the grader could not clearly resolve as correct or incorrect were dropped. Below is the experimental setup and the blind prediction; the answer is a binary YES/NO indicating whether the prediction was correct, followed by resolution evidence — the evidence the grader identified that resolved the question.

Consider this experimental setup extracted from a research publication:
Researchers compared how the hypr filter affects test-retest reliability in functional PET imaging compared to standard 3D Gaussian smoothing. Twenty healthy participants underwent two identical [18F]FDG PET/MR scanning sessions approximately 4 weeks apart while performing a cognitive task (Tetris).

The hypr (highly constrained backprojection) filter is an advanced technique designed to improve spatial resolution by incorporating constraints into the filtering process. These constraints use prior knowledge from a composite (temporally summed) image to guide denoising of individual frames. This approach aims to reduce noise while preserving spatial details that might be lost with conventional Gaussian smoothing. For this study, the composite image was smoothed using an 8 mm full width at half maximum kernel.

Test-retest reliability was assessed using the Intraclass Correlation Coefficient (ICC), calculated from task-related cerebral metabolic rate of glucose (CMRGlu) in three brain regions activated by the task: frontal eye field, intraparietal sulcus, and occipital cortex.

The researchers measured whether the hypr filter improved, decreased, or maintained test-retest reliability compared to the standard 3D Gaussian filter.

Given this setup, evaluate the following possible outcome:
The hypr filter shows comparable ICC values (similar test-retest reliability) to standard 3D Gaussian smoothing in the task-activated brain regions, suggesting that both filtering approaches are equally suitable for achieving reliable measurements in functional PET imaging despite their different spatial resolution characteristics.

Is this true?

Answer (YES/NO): NO